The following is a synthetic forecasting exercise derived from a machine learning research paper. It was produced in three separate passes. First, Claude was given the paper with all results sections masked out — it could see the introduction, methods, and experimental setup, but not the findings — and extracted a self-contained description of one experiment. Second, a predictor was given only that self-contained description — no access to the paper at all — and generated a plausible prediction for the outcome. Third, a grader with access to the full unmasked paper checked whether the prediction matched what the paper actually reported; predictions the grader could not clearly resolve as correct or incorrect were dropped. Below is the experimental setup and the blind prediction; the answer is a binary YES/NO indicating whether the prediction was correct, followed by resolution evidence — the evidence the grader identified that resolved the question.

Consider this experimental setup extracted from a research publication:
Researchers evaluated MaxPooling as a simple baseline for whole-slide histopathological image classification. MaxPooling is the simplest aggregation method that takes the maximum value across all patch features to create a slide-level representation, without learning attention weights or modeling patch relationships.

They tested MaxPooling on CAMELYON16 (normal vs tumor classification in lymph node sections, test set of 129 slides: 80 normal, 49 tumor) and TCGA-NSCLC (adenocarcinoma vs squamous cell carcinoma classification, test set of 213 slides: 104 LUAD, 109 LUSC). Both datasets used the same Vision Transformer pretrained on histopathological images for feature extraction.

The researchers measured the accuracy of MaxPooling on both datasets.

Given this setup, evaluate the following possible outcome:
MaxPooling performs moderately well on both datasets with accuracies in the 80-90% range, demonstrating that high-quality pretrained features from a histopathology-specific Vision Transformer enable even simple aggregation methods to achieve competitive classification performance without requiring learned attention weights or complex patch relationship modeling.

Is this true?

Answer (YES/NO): NO